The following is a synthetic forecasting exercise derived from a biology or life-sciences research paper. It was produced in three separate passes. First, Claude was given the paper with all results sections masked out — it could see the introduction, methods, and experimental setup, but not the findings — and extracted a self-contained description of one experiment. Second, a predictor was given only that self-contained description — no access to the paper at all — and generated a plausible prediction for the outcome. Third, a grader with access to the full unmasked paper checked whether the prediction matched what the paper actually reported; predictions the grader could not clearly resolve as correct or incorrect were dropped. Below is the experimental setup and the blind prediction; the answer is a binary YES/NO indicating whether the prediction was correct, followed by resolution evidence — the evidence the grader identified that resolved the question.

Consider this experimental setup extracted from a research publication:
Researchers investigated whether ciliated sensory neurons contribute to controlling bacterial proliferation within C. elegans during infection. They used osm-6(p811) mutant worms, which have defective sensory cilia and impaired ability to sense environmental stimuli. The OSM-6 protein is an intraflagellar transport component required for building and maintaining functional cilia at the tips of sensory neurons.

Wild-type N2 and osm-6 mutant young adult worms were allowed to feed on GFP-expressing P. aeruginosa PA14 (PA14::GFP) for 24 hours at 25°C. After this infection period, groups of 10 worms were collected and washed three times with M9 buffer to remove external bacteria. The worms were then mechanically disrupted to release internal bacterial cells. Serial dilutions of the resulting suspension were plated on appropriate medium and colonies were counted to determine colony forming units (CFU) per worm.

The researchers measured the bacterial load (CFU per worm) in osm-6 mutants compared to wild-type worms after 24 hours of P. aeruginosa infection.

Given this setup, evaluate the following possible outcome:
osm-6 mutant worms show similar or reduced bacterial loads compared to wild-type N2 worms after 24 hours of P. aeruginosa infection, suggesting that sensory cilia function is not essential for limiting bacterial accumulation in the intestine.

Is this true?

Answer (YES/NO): NO